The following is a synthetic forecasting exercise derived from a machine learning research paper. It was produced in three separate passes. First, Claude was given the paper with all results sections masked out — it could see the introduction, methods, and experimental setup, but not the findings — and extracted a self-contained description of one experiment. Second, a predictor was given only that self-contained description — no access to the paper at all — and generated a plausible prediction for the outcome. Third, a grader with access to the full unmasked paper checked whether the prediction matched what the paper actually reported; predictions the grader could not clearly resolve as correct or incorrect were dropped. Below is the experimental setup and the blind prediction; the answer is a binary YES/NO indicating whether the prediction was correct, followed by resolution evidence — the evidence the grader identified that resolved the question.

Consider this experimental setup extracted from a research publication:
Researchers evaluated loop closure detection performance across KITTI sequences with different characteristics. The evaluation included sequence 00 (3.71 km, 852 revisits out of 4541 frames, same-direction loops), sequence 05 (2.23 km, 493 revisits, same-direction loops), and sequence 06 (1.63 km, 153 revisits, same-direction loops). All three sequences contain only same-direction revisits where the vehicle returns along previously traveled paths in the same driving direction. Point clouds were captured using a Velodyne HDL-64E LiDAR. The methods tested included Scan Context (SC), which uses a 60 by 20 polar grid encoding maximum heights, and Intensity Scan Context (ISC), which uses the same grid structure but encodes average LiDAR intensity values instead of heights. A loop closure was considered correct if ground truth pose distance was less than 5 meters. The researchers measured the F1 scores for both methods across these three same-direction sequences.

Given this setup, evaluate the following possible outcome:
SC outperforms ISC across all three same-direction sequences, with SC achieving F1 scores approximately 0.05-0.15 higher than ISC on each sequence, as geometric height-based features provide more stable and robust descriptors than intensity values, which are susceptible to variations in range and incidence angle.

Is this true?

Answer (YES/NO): NO